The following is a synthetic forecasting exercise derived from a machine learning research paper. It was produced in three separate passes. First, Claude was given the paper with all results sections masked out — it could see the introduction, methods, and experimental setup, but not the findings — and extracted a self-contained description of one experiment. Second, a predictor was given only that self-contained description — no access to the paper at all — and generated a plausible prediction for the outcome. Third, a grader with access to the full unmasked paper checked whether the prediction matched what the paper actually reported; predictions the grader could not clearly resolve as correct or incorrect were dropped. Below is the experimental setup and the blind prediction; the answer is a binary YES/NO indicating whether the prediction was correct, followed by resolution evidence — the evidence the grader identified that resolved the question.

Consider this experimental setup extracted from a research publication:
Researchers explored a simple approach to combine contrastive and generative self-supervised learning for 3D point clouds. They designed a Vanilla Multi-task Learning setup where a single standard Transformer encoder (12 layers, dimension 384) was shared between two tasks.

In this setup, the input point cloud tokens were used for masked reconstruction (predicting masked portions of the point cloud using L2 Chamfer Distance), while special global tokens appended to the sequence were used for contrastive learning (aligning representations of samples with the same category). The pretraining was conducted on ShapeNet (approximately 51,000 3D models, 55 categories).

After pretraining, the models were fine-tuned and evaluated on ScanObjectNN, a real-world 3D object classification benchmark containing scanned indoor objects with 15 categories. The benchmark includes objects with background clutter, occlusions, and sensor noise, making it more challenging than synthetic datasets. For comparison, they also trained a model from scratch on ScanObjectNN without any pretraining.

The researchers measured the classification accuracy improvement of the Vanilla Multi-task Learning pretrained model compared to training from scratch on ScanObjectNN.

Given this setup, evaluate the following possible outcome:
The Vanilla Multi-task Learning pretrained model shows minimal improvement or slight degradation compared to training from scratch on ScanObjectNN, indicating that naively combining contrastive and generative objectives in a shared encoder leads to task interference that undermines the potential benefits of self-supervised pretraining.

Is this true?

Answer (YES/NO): YES